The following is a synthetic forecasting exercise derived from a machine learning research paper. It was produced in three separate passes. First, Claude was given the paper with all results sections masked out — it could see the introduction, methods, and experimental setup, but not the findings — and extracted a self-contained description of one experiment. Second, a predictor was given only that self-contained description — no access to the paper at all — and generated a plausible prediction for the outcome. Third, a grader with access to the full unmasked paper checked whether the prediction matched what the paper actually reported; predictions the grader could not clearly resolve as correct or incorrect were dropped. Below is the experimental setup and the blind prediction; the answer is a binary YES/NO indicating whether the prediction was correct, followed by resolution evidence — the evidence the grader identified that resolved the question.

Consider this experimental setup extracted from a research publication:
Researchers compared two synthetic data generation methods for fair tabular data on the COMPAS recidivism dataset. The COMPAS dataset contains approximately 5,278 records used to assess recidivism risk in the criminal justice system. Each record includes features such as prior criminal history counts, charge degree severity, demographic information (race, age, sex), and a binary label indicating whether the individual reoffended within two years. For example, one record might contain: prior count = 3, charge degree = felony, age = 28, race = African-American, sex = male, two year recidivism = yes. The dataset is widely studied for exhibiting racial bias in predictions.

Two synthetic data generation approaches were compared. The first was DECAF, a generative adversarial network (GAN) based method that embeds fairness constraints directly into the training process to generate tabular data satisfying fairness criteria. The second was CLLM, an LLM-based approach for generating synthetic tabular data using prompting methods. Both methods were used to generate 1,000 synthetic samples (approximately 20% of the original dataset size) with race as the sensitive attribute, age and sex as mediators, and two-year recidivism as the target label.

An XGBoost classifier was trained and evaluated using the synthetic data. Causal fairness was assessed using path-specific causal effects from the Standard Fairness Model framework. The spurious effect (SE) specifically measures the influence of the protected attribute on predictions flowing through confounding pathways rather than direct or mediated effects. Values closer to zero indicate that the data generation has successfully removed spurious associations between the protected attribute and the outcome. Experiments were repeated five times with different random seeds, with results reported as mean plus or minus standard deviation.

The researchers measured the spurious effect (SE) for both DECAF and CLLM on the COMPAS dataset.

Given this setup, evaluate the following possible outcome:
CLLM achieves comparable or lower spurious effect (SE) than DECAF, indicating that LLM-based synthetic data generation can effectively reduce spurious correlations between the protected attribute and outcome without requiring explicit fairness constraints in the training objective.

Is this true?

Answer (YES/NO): NO